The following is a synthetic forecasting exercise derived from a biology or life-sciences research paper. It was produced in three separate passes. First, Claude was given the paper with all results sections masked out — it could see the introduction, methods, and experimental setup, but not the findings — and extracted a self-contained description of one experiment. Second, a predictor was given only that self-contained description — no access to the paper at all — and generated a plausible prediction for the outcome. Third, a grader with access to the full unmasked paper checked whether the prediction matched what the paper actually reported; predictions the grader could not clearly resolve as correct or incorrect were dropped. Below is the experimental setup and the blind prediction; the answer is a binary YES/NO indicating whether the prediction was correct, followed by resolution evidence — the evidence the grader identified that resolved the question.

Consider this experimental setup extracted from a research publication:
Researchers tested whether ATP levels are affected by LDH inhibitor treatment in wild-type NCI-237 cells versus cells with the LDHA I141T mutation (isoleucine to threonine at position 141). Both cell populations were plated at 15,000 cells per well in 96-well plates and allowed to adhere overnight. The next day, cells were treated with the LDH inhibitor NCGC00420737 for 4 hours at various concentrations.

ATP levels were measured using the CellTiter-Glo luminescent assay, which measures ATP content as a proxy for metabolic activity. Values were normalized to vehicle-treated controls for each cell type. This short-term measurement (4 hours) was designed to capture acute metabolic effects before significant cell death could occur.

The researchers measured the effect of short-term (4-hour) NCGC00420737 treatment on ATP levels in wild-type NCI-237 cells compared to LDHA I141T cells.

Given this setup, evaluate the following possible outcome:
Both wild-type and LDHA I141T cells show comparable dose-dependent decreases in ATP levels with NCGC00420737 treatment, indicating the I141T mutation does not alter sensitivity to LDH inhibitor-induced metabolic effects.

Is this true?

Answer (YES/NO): NO